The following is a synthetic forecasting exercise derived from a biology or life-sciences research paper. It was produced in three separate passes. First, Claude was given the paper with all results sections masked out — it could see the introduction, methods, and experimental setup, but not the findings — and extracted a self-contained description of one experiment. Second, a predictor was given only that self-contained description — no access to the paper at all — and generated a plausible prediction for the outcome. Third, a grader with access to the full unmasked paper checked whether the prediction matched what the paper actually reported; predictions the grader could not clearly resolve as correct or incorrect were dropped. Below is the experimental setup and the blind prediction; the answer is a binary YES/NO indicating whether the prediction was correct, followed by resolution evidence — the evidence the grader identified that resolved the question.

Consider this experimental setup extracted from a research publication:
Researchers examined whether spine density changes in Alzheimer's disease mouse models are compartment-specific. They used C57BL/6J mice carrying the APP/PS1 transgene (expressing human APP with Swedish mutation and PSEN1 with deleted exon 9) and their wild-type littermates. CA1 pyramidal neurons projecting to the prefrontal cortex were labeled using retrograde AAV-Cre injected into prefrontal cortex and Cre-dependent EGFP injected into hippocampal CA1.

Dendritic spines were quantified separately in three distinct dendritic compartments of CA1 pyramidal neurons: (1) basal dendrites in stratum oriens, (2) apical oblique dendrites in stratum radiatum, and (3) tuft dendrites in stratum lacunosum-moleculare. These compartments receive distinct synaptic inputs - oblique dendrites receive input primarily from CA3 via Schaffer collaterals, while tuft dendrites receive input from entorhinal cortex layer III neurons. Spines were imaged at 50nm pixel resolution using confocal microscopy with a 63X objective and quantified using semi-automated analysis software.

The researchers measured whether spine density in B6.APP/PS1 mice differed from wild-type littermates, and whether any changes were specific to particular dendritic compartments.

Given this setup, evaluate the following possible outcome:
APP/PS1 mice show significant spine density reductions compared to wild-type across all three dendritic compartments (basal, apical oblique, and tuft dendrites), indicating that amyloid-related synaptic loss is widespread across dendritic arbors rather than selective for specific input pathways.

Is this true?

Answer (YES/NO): NO